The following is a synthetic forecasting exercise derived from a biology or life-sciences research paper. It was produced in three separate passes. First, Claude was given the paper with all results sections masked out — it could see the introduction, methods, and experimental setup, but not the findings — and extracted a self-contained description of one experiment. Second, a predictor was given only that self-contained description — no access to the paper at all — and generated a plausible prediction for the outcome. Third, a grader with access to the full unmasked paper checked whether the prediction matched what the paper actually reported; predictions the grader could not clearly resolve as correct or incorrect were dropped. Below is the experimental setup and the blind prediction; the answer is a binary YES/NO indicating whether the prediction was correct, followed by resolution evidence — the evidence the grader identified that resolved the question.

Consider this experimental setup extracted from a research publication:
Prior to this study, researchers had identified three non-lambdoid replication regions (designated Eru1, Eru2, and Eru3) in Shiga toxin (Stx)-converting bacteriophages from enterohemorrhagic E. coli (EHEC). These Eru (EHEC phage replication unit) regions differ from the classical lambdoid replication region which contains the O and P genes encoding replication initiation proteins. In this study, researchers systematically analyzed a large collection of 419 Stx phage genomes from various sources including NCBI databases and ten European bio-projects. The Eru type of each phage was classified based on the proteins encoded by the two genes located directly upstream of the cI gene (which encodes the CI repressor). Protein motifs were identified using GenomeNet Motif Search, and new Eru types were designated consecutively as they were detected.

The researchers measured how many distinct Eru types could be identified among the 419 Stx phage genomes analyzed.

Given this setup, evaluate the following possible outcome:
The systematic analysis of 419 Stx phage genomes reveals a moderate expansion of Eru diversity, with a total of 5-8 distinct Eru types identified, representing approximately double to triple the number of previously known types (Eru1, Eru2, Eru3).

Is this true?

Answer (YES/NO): NO